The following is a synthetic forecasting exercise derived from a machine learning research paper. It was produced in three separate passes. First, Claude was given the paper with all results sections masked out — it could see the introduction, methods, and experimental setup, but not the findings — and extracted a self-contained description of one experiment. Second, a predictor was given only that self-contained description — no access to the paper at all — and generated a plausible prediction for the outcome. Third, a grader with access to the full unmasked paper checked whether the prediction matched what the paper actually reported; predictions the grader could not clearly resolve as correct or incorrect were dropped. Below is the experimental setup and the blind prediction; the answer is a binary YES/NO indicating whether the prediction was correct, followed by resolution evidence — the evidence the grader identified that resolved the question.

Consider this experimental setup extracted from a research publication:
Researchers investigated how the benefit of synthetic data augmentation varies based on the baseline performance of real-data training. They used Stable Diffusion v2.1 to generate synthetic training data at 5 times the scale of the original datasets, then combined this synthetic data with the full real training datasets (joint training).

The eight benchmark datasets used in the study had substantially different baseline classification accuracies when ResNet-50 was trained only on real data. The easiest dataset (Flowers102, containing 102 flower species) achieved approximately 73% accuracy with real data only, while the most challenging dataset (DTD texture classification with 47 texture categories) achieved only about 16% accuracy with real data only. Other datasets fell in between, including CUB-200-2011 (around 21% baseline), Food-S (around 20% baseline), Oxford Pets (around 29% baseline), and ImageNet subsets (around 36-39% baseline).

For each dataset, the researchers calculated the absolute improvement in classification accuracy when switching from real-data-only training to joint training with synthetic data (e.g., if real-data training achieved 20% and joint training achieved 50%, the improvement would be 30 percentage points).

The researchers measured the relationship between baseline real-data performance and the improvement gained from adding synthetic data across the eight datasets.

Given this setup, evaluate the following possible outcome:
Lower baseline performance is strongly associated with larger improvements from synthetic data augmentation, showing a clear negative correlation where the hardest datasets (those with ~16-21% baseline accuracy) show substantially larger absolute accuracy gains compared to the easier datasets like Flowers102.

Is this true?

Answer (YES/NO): NO